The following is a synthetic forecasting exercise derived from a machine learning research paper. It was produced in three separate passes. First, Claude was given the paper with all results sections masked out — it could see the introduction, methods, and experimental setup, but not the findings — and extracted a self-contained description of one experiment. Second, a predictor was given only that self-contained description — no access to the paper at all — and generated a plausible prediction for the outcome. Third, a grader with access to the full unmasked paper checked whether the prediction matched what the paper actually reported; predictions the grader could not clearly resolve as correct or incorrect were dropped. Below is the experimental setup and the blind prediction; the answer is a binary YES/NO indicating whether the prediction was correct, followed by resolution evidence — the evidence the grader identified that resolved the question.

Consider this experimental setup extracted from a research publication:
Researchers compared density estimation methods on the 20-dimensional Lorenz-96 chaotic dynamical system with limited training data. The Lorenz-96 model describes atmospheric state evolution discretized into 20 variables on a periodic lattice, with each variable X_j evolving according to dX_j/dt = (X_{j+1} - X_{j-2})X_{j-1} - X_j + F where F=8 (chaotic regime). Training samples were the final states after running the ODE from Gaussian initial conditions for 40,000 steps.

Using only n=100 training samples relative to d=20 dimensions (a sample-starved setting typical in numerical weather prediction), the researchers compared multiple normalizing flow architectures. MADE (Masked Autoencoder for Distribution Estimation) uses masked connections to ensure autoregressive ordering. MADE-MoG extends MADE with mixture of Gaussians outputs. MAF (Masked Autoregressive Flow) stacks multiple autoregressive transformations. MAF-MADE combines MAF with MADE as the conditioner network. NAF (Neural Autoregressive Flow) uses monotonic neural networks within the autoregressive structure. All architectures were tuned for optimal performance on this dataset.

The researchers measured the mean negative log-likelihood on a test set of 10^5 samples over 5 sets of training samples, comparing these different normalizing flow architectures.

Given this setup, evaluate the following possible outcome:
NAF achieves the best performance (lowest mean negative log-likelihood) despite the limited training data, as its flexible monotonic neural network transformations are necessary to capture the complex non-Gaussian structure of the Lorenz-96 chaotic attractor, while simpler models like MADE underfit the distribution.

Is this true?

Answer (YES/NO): YES